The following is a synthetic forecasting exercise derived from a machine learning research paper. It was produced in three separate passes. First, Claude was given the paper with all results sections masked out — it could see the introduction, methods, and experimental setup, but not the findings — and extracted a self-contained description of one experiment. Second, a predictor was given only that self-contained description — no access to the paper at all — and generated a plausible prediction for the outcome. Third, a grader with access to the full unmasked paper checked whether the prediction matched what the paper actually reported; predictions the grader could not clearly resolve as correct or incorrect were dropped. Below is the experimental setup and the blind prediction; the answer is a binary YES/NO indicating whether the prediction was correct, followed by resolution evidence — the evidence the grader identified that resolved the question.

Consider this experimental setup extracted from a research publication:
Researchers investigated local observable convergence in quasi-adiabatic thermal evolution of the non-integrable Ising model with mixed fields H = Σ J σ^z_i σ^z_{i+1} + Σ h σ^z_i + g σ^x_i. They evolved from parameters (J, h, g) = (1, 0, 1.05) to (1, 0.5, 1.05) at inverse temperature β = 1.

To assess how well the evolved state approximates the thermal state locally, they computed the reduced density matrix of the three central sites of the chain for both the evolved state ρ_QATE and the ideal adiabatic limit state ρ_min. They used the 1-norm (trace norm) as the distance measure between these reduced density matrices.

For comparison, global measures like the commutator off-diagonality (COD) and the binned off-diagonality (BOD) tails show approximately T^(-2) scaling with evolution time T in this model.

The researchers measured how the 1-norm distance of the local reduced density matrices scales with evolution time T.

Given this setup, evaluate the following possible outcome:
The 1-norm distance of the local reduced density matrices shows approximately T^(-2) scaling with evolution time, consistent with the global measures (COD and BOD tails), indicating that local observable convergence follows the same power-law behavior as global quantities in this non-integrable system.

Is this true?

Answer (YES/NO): NO